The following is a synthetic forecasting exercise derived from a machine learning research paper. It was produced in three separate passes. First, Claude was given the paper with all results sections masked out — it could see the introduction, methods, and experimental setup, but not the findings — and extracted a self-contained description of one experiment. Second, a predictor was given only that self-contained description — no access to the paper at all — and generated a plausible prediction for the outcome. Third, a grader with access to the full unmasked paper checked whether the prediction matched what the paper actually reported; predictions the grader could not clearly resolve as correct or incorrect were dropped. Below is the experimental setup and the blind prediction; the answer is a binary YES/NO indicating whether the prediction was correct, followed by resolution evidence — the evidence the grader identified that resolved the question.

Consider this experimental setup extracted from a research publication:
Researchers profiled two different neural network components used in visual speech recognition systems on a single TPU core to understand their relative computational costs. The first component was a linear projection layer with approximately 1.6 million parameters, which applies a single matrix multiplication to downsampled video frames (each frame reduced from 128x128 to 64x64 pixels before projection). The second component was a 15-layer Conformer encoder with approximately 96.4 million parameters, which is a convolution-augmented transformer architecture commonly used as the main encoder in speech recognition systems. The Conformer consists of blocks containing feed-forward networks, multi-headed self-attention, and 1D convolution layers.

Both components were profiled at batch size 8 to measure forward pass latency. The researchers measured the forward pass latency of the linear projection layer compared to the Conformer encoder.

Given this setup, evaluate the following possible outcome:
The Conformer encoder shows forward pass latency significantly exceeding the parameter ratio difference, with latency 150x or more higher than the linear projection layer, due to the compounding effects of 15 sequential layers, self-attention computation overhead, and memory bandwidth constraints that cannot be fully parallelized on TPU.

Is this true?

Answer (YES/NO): NO